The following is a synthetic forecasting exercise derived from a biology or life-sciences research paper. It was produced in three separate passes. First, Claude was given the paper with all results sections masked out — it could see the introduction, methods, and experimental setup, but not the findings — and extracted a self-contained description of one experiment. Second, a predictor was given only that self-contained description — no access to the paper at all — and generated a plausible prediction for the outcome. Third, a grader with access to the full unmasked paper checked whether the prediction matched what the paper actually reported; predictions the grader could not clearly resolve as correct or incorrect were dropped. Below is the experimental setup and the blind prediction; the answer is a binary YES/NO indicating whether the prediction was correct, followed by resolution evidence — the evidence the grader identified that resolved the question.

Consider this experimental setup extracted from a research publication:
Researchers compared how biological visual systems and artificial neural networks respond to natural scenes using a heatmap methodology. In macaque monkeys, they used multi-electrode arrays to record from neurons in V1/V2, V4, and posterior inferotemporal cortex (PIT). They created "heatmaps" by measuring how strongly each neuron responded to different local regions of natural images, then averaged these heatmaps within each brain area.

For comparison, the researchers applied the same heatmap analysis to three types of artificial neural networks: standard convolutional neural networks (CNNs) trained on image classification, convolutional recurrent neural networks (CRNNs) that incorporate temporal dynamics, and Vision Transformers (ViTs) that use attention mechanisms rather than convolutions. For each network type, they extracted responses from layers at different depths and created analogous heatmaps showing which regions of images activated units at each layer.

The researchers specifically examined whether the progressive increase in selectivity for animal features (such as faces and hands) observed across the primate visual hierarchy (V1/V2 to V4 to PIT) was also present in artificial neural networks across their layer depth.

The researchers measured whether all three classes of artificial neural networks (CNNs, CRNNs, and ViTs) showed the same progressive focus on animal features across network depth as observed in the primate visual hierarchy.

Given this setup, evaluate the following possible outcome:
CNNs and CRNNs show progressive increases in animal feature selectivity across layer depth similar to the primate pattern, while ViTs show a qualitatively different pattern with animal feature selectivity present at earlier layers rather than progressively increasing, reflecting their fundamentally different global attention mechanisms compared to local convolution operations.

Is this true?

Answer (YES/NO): NO